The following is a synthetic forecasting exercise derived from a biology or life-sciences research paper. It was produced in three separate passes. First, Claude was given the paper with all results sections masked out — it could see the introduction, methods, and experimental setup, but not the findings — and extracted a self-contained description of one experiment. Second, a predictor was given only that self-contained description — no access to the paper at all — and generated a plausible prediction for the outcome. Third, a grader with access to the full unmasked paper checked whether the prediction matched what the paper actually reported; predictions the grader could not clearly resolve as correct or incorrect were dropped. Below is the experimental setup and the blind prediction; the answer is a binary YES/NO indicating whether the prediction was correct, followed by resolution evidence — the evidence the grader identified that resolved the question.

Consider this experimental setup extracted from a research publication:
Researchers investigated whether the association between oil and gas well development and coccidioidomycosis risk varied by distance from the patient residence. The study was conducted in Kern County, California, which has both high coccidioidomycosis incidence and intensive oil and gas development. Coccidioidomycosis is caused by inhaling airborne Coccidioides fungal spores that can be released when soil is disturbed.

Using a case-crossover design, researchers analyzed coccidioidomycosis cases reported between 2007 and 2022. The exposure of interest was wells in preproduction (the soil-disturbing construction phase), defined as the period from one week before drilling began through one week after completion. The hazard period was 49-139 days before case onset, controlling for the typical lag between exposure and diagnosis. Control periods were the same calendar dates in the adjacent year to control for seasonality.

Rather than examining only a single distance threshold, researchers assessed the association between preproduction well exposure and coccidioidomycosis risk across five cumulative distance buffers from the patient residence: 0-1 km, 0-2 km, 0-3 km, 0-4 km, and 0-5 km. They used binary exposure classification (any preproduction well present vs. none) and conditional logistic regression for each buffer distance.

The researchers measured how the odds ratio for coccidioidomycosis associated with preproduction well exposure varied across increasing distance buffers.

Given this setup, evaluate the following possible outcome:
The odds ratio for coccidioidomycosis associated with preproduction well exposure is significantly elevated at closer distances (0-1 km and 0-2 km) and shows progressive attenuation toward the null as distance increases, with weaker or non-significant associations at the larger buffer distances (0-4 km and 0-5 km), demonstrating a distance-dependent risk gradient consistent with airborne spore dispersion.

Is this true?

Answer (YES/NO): NO